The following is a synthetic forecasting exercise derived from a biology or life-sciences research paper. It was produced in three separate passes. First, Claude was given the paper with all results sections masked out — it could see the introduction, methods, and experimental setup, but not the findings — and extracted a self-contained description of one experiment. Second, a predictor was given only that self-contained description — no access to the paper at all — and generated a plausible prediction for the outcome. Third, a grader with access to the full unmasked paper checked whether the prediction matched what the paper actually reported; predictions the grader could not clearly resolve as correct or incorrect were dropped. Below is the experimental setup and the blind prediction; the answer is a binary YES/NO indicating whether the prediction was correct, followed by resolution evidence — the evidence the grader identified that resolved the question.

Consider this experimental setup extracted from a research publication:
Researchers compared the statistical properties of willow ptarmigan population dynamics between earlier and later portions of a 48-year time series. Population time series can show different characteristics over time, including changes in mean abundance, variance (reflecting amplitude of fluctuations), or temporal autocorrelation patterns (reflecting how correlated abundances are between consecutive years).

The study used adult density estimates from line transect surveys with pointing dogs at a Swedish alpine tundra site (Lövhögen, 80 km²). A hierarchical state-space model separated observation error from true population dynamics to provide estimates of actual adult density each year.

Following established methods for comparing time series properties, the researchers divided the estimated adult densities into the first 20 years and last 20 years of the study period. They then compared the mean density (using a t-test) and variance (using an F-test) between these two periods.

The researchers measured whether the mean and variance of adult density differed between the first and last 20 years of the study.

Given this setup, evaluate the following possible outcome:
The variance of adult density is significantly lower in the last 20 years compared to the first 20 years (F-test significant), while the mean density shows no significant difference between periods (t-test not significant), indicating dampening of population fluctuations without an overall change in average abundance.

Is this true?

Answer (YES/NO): NO